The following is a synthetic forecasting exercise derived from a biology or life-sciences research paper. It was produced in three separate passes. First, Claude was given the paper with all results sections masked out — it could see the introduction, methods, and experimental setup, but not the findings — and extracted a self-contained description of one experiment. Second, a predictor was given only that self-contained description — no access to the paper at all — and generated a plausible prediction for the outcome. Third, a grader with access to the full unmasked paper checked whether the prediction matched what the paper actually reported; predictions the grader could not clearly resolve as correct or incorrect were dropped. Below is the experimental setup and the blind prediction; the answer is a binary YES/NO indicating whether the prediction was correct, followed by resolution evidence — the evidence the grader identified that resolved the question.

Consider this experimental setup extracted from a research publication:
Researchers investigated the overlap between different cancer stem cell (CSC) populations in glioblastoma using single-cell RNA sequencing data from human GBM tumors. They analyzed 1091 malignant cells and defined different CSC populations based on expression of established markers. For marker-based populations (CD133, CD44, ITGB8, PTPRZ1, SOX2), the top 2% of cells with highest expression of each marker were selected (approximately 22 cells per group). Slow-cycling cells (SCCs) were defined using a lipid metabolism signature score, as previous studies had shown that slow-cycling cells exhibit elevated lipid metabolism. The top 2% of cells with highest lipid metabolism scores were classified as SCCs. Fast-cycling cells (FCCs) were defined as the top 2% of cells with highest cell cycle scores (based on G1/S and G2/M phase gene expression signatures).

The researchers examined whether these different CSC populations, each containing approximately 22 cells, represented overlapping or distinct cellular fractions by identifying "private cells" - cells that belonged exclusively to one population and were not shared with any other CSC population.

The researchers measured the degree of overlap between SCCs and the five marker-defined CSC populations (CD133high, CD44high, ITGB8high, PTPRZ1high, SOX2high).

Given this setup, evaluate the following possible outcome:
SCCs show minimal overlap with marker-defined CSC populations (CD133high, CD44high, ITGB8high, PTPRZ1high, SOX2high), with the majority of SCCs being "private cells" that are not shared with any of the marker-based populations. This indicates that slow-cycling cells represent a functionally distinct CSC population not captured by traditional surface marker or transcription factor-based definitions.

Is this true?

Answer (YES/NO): YES